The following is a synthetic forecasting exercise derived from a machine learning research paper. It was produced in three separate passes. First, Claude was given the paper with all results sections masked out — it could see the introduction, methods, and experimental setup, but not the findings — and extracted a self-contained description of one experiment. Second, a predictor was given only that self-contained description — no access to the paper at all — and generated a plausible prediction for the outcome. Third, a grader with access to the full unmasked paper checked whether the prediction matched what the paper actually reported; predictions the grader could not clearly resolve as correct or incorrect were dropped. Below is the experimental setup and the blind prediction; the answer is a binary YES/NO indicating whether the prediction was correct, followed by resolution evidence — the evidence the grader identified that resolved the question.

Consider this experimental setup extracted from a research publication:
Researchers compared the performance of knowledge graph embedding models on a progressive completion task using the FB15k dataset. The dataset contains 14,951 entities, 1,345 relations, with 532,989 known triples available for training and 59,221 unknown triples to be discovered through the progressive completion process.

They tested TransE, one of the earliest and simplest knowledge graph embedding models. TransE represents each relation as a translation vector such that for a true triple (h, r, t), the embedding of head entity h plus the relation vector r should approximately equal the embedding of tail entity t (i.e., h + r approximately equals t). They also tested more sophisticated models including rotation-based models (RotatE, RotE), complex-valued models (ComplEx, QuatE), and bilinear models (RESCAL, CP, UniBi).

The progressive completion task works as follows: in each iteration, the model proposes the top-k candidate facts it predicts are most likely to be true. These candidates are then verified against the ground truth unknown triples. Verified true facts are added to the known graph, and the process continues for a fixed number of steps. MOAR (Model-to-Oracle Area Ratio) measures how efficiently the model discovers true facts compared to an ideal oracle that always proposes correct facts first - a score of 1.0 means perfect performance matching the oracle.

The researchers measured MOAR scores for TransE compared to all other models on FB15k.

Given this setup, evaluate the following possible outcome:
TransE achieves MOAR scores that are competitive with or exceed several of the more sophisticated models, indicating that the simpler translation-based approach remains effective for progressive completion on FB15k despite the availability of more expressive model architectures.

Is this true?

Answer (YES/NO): NO